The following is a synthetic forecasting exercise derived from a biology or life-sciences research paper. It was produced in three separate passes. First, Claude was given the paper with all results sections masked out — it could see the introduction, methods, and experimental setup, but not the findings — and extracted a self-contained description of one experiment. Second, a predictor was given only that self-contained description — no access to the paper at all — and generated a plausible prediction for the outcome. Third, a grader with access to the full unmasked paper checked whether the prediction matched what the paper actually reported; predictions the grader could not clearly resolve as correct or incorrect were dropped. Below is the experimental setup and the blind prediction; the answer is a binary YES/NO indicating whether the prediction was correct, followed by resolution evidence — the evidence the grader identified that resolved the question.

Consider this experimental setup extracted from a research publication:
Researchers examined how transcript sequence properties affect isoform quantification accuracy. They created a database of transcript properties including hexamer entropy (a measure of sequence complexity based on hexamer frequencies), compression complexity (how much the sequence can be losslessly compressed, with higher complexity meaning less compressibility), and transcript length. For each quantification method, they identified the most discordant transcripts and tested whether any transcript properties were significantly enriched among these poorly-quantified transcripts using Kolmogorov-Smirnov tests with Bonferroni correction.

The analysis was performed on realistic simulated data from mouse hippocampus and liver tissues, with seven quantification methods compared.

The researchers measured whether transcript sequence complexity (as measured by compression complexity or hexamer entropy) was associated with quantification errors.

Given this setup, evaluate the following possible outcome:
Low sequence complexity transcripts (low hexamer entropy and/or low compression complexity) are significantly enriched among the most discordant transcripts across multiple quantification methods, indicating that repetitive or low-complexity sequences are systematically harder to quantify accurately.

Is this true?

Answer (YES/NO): YES